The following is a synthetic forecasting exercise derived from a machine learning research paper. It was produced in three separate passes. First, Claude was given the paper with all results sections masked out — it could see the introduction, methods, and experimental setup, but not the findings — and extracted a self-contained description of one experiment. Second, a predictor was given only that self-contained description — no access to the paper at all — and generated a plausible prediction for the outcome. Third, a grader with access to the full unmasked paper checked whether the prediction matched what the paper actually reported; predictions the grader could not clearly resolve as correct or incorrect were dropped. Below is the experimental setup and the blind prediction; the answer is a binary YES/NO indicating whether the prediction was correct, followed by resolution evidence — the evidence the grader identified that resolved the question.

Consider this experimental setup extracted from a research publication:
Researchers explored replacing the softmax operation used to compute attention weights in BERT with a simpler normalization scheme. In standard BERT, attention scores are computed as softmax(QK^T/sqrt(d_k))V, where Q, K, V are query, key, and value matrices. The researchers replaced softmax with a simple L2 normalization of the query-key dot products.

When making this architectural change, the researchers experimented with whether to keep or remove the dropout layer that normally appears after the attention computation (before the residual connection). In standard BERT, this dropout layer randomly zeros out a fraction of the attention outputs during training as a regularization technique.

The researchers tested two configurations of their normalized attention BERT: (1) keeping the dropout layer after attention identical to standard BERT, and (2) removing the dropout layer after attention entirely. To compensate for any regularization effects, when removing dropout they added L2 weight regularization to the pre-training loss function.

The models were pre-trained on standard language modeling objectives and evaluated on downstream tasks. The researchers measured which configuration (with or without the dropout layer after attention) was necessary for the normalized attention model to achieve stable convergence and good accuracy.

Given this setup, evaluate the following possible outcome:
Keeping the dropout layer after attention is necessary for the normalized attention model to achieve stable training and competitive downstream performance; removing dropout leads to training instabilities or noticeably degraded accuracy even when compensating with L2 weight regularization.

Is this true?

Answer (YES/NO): NO